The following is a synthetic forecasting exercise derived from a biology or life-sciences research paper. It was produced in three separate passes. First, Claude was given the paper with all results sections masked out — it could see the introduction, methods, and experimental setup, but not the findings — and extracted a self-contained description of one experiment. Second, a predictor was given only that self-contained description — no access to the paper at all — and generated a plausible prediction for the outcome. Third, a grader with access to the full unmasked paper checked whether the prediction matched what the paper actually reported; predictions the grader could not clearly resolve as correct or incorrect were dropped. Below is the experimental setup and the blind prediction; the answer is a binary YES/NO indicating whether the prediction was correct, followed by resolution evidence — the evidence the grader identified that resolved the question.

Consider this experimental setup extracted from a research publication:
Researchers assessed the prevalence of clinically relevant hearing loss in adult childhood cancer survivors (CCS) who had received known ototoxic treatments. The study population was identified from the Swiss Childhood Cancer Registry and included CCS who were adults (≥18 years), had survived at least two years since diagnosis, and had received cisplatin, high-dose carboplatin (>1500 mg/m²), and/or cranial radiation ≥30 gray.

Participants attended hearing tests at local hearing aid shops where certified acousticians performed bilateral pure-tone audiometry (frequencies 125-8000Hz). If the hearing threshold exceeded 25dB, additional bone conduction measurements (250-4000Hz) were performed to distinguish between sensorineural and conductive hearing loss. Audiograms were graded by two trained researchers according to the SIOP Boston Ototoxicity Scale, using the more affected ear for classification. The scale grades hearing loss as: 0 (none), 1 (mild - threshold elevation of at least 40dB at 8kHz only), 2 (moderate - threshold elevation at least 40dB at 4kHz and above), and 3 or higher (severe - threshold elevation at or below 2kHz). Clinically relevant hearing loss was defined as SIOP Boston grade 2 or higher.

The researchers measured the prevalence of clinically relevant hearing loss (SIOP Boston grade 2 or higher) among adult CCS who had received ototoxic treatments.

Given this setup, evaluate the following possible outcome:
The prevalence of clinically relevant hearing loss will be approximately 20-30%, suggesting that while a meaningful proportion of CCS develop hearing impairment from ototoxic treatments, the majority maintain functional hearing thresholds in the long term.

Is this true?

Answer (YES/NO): NO